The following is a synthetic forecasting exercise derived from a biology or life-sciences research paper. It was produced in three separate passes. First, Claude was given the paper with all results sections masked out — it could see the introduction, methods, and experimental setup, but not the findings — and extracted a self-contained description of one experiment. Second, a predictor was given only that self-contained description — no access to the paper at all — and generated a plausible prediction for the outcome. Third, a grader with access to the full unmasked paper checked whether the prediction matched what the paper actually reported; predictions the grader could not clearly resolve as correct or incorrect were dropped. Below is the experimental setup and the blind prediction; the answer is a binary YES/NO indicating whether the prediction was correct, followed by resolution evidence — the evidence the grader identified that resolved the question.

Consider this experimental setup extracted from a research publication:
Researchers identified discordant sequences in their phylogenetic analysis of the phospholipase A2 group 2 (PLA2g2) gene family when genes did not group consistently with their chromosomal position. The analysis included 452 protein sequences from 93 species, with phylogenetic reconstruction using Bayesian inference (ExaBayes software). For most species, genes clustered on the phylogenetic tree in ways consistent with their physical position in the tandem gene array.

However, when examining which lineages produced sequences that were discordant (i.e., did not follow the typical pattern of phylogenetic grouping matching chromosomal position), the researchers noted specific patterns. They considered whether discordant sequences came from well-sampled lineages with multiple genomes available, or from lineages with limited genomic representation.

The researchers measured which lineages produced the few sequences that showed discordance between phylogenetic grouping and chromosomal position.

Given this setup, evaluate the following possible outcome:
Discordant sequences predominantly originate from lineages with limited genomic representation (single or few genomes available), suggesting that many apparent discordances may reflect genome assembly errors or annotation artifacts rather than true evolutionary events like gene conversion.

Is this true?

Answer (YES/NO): NO